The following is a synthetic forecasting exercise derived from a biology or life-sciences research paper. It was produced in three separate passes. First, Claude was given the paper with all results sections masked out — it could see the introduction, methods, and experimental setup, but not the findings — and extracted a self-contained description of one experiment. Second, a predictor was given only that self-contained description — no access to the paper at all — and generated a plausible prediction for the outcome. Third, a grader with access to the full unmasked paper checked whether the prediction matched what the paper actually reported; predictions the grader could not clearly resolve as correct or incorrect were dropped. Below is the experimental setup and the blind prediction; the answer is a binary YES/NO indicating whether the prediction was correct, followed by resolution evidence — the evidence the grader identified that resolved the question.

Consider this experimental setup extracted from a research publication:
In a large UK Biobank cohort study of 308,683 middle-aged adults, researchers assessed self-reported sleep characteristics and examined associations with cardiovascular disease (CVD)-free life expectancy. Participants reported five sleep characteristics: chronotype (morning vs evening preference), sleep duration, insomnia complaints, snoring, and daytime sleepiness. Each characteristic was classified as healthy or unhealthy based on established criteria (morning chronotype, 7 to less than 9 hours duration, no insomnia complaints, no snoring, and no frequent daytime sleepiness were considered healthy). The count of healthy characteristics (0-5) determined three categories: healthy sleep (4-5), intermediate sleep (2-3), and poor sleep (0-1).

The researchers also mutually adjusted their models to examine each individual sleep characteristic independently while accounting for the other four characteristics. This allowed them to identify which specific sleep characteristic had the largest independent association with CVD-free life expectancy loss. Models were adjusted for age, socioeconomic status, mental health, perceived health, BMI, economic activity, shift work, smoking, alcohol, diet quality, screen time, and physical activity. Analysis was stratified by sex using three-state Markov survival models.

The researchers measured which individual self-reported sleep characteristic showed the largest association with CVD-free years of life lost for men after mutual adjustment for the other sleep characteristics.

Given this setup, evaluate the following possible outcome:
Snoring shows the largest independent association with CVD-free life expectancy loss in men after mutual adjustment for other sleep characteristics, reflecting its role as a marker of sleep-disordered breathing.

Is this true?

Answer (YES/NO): NO